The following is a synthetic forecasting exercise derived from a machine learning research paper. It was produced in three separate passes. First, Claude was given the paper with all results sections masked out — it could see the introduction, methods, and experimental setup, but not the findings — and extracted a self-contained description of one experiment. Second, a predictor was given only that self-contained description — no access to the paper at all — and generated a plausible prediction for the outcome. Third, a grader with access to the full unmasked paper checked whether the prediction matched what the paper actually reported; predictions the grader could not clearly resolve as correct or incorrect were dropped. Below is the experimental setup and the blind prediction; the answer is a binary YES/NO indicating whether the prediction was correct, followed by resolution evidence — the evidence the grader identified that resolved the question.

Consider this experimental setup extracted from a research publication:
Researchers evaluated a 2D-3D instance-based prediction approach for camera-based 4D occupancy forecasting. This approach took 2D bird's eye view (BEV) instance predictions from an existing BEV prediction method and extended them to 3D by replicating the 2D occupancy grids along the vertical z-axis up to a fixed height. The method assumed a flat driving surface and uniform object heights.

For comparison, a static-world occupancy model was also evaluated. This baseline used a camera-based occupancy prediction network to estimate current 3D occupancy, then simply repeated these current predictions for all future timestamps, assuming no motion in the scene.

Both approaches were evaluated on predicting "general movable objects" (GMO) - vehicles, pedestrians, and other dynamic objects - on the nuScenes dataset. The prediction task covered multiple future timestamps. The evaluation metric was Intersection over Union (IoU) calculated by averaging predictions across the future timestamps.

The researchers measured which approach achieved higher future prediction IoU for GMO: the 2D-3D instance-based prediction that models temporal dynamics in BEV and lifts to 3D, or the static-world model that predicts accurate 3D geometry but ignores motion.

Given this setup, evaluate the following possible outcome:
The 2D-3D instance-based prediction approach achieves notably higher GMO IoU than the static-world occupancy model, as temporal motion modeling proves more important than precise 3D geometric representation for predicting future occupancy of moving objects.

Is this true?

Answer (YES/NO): YES